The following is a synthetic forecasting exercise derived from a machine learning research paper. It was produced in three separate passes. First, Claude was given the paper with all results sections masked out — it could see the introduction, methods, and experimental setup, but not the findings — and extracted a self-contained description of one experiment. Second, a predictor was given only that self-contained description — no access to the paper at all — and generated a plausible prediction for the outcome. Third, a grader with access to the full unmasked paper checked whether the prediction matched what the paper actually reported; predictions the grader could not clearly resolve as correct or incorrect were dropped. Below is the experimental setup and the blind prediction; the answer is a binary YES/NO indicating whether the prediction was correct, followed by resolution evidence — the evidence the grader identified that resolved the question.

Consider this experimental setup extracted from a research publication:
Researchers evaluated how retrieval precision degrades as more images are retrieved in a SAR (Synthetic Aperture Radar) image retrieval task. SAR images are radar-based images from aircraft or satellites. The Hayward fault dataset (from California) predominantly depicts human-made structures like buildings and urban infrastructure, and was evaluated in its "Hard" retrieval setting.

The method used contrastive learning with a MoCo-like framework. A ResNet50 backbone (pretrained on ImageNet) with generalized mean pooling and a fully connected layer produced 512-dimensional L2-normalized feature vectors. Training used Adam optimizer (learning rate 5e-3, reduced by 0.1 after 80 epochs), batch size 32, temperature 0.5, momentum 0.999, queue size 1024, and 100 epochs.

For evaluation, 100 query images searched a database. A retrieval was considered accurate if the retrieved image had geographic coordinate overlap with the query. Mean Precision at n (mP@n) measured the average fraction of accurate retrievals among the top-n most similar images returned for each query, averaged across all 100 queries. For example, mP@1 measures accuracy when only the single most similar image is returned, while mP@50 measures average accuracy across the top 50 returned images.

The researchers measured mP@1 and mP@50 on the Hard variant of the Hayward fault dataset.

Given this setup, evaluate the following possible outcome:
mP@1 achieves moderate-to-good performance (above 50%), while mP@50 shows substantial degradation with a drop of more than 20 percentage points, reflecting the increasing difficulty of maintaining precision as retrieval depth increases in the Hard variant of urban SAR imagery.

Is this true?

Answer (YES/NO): NO